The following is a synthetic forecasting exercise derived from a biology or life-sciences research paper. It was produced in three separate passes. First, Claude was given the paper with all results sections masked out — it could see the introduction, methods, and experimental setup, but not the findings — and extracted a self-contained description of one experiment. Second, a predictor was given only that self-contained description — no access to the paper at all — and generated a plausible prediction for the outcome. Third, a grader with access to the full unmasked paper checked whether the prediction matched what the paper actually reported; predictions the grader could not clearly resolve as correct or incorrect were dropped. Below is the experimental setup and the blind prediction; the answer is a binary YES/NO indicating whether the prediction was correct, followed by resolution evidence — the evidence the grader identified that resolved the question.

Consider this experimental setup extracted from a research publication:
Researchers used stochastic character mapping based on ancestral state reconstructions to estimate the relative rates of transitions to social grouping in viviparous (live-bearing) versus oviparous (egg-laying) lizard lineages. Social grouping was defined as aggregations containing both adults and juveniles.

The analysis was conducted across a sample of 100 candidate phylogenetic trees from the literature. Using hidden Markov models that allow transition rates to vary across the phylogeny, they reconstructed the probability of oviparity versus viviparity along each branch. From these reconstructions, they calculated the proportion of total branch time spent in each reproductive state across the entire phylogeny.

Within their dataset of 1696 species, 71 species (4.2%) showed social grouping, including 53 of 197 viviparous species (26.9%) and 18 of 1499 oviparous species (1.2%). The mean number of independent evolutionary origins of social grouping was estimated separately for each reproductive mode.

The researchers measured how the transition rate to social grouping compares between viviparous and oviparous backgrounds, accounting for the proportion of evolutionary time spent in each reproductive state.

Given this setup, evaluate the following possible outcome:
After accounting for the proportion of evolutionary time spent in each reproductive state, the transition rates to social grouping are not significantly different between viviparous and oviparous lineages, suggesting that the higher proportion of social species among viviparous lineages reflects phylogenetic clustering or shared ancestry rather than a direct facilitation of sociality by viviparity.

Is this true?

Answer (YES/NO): NO